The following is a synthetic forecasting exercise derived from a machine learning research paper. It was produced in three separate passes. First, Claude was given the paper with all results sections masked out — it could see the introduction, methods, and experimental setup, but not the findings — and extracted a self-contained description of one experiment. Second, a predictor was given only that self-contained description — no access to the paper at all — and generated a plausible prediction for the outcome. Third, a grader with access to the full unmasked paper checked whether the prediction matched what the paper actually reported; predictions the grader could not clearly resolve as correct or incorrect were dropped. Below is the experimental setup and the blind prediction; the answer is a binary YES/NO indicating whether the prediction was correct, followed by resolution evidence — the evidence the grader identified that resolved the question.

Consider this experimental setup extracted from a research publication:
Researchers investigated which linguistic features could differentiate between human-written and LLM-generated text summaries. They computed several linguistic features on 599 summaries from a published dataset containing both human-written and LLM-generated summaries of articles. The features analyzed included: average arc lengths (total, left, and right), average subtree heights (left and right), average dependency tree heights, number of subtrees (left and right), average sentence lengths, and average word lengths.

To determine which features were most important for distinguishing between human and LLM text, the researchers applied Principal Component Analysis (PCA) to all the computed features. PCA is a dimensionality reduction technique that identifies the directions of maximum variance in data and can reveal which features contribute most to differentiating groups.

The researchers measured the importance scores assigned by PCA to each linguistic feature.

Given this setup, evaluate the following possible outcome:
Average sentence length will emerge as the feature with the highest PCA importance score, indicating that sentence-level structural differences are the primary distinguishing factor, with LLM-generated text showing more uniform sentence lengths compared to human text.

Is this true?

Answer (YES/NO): NO